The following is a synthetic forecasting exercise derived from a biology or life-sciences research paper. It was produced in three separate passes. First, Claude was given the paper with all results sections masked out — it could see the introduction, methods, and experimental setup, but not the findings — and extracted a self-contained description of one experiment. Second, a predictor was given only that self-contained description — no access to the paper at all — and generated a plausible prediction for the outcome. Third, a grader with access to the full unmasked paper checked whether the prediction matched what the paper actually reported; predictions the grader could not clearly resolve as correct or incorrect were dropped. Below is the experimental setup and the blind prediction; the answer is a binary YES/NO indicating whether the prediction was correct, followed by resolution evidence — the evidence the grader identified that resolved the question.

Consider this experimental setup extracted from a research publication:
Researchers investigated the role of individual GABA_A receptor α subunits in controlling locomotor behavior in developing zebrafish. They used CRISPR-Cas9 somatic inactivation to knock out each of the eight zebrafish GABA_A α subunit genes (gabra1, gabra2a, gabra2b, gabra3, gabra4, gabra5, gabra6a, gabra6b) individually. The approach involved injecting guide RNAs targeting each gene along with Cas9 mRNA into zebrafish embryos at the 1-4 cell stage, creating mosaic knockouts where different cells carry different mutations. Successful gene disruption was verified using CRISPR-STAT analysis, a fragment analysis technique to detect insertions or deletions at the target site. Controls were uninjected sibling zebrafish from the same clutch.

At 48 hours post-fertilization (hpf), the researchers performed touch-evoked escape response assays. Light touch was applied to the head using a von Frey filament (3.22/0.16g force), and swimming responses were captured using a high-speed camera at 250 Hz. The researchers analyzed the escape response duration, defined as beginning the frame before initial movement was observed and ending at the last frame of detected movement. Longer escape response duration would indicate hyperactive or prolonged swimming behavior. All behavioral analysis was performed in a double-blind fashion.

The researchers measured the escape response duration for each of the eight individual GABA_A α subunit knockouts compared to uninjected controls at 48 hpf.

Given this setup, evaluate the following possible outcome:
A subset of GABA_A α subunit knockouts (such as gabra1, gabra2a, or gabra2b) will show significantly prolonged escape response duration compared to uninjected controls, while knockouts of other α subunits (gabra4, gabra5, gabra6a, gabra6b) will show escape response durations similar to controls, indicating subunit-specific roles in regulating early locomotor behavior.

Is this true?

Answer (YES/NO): NO